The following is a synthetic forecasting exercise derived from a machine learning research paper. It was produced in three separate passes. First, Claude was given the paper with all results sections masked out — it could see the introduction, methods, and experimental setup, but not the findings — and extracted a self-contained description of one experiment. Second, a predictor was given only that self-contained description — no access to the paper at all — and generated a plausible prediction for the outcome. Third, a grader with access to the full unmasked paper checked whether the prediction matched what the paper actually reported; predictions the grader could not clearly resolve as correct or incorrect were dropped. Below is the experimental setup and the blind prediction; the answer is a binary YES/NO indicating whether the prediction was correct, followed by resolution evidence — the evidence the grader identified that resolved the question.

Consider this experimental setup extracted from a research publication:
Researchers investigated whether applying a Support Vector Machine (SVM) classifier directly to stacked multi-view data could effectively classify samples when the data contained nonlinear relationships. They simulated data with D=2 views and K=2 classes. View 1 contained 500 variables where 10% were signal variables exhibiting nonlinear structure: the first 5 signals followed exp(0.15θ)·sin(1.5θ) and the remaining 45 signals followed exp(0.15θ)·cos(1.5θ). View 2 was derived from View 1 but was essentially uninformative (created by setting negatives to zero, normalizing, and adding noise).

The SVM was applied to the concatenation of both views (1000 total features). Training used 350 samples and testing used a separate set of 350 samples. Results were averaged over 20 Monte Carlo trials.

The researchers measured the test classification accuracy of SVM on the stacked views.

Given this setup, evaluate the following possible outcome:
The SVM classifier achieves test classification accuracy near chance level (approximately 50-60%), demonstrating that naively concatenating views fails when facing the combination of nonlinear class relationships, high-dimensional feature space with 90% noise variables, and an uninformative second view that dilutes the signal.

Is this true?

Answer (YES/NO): YES